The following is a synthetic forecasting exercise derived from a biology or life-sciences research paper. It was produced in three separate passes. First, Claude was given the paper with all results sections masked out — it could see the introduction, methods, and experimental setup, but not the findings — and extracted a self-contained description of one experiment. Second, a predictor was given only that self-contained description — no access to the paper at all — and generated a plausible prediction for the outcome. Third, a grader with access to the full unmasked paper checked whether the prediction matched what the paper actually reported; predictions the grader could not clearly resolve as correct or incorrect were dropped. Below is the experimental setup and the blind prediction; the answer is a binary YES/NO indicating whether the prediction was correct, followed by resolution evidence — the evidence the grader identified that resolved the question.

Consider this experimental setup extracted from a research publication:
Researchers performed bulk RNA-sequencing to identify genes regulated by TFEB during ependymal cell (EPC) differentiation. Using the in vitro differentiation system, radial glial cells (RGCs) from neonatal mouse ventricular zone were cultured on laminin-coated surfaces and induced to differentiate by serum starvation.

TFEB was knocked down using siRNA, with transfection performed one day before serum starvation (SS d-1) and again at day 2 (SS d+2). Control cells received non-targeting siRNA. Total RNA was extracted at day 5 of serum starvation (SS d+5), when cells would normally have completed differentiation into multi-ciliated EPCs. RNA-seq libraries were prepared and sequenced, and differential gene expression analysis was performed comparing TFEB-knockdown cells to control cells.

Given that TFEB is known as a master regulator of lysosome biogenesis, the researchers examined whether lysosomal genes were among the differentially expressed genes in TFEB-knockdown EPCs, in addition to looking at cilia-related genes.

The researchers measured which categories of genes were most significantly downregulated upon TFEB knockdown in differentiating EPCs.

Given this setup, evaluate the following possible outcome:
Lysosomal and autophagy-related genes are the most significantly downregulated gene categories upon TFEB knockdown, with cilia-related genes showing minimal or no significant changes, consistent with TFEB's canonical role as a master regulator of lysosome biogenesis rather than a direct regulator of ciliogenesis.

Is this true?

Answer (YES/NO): NO